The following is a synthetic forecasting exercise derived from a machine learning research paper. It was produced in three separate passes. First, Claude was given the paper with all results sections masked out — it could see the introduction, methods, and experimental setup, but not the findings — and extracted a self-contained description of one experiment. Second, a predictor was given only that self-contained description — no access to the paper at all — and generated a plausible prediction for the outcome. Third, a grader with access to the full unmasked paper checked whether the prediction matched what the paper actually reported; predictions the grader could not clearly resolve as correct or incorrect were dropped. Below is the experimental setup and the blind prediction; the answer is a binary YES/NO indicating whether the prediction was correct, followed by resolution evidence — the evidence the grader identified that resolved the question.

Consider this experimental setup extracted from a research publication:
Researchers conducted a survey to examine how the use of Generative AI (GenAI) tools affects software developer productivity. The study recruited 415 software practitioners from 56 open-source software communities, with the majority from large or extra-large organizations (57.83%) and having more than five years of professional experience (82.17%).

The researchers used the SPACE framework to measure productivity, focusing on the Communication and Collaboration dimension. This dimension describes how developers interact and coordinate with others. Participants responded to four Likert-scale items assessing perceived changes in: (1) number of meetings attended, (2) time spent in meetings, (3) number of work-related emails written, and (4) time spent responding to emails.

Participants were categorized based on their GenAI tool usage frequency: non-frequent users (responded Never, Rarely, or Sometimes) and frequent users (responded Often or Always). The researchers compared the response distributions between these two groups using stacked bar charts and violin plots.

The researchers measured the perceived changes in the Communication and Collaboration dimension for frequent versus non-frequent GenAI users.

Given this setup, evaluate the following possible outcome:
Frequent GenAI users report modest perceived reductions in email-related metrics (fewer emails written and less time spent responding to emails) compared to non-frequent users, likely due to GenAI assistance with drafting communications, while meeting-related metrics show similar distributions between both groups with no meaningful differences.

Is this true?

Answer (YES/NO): NO